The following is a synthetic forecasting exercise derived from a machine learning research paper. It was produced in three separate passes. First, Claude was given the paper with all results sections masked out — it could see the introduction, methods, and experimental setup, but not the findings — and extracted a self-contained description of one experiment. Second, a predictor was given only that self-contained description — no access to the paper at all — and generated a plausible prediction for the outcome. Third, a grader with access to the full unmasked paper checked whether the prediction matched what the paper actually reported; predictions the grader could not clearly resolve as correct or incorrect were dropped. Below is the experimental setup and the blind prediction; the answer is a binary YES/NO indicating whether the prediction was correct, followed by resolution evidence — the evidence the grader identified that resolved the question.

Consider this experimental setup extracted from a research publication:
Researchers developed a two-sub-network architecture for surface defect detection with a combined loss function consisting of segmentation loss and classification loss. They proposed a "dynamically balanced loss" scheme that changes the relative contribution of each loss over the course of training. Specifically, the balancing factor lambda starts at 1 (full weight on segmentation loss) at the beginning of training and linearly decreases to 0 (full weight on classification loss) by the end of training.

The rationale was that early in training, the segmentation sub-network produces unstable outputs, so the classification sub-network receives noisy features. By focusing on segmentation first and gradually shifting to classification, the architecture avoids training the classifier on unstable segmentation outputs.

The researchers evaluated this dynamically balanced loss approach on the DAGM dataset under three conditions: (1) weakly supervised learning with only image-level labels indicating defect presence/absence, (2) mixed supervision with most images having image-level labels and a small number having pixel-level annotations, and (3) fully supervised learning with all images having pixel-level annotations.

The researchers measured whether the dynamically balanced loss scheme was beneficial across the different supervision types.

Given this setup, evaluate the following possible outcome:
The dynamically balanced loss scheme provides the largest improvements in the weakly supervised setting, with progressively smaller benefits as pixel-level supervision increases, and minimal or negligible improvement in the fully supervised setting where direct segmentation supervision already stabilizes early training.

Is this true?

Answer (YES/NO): NO